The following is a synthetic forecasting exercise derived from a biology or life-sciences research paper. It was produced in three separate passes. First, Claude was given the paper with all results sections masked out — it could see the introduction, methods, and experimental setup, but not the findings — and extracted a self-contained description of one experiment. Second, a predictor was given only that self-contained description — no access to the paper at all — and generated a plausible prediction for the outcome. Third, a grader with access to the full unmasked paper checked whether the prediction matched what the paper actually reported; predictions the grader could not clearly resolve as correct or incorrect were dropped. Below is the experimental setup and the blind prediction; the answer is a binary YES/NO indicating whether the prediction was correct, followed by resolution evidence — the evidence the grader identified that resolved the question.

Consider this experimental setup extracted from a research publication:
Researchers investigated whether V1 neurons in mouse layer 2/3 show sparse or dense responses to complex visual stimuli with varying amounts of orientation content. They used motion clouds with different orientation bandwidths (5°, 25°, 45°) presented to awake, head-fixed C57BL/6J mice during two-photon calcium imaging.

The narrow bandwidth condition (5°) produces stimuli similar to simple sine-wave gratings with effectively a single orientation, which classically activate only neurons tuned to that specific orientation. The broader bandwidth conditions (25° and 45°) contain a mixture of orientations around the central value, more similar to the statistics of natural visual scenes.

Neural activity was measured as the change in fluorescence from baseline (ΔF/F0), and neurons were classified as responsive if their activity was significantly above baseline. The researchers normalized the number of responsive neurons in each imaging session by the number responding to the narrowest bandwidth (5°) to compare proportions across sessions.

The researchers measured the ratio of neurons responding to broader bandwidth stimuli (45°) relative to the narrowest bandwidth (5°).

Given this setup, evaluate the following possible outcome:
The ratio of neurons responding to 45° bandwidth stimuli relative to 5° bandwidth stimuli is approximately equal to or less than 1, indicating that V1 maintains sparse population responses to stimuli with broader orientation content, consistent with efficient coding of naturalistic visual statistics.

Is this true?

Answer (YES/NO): NO